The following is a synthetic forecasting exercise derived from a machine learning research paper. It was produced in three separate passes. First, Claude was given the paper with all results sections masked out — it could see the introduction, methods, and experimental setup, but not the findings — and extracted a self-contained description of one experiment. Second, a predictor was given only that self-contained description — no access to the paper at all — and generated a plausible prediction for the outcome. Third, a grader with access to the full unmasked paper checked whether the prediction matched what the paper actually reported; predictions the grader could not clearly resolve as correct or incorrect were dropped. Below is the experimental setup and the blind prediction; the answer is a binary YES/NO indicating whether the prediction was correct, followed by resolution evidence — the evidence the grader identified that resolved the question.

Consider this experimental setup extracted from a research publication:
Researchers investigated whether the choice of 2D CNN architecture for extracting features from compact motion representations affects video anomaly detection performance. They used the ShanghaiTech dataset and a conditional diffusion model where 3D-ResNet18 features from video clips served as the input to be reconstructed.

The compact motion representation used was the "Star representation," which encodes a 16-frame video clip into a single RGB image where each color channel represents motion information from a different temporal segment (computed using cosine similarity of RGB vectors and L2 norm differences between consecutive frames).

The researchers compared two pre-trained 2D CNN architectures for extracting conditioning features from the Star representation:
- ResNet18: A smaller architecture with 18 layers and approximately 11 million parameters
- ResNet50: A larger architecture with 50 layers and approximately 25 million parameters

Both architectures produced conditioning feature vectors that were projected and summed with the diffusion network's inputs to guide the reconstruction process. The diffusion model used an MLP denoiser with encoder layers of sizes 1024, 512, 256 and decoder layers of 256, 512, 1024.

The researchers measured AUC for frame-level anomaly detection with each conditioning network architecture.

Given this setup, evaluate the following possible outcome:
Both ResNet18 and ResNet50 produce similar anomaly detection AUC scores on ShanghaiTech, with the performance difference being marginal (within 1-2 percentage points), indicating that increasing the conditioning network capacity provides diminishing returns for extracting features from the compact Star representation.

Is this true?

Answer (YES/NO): YES